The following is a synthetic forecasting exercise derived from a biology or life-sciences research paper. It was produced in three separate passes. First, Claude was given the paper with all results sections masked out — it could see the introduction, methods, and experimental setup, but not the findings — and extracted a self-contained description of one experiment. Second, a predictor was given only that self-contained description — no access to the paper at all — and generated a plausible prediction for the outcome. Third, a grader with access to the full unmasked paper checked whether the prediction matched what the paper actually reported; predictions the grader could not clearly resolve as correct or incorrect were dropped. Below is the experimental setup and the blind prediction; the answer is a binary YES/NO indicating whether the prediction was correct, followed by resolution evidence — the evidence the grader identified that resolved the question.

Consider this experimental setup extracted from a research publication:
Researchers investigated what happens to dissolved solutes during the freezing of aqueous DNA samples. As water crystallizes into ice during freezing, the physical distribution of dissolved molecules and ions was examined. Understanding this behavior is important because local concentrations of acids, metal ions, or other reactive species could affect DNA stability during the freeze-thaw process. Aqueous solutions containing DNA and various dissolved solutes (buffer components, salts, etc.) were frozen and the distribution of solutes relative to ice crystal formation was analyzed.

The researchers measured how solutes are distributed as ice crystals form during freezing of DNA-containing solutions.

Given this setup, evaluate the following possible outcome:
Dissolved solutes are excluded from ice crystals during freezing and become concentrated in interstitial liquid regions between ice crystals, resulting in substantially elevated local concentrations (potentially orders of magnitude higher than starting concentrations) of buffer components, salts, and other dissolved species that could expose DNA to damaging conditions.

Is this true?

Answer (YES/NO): YES